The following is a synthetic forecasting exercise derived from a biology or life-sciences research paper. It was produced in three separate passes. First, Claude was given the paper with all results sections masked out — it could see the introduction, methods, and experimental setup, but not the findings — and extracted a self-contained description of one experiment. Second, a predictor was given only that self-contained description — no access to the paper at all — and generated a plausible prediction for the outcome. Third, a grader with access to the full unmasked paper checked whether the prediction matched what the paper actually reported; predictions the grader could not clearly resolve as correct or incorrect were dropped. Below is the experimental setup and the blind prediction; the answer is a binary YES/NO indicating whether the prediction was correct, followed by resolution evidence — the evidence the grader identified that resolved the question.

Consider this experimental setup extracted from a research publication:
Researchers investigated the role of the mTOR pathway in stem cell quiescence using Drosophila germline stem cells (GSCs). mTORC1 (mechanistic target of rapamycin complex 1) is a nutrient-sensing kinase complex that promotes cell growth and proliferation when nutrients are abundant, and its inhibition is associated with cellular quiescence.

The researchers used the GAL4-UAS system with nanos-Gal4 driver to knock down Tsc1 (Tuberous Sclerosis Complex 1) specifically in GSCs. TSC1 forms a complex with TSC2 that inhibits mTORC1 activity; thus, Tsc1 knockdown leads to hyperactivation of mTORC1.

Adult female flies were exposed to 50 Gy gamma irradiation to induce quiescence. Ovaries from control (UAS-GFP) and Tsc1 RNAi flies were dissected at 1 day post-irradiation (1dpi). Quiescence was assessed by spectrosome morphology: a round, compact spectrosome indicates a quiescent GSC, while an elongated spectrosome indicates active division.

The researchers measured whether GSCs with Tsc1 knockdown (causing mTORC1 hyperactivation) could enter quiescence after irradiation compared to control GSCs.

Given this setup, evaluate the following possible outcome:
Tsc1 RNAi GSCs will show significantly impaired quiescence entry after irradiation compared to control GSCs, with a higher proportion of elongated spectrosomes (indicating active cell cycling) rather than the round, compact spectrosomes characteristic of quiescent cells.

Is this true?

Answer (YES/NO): YES